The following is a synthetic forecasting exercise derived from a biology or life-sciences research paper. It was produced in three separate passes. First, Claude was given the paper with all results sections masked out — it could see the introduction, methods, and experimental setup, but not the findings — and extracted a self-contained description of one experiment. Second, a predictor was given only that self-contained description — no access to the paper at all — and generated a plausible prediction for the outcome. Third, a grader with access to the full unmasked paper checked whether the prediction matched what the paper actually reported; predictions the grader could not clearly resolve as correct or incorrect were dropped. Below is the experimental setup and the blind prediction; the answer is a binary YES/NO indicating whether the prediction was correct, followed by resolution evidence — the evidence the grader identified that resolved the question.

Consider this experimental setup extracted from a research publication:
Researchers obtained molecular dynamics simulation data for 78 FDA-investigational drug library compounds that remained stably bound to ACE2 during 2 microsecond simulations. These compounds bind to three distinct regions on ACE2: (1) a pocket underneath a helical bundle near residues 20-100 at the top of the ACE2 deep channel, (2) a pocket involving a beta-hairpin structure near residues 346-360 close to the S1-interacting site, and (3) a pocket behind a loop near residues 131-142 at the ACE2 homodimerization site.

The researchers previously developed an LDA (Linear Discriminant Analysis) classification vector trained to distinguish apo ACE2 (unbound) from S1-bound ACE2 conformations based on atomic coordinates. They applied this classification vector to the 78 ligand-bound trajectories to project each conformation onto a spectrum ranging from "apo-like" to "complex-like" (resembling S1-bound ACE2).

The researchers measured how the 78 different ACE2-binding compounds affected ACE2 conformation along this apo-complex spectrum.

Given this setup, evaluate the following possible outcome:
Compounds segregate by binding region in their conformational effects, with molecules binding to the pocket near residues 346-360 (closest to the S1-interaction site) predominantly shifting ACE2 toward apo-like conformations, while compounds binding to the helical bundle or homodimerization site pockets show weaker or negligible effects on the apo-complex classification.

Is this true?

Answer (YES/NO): NO